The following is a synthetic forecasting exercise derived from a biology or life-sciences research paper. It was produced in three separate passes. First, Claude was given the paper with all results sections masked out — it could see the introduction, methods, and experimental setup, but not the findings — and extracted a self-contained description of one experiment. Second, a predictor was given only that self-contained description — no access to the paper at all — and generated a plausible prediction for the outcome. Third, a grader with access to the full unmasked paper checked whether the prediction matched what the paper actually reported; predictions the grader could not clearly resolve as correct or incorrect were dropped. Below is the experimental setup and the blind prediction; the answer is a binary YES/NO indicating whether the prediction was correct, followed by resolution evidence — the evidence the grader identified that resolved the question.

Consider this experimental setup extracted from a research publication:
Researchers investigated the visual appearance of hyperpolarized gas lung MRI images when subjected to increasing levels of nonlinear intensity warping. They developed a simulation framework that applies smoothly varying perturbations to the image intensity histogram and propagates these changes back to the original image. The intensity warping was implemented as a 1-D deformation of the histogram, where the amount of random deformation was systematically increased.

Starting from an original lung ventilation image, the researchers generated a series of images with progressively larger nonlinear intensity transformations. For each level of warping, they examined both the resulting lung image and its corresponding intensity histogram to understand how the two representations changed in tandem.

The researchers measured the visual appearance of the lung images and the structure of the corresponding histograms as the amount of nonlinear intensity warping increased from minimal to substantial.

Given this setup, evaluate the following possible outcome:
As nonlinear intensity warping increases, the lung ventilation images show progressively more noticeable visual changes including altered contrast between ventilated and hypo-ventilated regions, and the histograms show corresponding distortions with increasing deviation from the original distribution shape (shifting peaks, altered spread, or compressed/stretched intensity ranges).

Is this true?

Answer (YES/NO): NO